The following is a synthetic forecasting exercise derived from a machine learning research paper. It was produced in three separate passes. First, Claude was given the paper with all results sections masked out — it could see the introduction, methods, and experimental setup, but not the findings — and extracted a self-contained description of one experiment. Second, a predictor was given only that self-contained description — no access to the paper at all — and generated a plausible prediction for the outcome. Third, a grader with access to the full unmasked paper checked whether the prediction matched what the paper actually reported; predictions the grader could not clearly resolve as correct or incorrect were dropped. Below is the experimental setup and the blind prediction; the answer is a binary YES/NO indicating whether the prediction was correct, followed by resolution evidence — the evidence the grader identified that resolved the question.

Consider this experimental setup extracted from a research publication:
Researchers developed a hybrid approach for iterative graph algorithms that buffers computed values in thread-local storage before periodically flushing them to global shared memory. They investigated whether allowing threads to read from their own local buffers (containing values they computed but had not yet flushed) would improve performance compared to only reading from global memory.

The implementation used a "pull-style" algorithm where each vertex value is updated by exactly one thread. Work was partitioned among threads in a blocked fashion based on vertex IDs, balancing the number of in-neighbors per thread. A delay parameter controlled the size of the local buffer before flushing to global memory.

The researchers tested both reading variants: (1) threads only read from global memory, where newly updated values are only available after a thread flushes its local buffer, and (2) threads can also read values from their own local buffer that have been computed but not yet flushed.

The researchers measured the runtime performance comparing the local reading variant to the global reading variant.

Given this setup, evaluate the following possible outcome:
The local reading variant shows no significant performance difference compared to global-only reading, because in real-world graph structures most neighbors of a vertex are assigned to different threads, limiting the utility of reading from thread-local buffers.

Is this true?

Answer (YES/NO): YES